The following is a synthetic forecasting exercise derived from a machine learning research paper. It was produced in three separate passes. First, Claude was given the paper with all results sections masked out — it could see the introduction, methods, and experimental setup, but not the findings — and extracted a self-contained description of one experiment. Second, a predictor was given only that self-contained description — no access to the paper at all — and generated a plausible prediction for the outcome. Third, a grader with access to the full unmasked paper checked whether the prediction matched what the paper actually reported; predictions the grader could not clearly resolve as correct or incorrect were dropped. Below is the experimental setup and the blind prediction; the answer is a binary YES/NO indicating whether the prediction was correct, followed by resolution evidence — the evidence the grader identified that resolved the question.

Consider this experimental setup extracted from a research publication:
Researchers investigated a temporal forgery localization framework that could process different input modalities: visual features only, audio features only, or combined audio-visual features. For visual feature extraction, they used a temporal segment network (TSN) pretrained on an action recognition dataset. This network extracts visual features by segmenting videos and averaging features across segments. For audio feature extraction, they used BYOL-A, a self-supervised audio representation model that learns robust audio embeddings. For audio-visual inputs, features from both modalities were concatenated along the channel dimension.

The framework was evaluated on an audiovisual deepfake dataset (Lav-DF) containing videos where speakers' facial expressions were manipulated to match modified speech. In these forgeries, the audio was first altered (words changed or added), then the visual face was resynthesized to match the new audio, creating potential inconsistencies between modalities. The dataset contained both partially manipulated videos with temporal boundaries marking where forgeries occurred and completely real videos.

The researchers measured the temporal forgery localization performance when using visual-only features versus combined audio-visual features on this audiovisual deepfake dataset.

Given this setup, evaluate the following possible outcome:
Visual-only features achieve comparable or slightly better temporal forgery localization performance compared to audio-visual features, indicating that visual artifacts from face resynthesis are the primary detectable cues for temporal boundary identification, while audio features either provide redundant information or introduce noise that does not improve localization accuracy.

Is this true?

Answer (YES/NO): NO